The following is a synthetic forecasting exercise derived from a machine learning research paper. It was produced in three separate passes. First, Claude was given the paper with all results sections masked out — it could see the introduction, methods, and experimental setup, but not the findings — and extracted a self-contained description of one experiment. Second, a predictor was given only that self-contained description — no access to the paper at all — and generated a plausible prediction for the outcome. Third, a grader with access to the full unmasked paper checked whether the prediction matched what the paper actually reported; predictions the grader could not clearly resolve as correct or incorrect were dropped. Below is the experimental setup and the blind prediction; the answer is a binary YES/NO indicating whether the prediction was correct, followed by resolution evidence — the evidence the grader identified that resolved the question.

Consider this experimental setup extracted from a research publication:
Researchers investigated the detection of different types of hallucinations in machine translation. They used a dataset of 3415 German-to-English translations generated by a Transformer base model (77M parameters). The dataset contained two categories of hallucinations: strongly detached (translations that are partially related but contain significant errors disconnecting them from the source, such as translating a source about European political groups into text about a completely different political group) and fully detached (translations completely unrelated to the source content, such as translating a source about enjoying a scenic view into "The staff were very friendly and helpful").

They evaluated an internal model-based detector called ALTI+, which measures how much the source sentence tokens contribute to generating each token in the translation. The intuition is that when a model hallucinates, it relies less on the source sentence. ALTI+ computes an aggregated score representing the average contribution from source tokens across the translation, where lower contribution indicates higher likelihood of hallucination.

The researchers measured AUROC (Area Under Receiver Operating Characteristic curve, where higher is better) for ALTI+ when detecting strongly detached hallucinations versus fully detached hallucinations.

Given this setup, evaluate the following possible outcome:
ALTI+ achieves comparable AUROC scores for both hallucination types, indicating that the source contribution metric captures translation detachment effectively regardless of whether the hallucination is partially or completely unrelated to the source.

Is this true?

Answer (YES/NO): NO